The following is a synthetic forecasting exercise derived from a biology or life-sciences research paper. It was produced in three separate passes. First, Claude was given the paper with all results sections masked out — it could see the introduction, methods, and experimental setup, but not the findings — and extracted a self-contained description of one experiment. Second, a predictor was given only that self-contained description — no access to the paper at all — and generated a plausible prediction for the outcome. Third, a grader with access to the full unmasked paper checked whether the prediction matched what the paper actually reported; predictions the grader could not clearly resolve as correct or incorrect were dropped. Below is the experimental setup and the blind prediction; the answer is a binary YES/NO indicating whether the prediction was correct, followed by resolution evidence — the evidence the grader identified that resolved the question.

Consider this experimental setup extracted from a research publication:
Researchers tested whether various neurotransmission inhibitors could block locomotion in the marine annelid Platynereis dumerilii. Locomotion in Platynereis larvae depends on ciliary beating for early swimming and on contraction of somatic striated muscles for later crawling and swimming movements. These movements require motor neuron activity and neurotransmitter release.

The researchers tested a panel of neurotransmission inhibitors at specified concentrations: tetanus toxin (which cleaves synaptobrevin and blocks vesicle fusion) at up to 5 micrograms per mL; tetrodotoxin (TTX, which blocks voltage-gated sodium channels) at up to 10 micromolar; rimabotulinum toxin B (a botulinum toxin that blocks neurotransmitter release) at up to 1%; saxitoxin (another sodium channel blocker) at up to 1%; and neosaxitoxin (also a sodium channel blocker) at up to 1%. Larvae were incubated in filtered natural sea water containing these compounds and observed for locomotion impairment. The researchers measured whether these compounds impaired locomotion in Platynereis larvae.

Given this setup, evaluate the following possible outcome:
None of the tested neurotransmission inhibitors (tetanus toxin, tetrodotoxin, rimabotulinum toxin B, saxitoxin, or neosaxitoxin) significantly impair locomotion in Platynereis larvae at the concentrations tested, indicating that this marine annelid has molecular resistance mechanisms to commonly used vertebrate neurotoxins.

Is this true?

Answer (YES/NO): YES